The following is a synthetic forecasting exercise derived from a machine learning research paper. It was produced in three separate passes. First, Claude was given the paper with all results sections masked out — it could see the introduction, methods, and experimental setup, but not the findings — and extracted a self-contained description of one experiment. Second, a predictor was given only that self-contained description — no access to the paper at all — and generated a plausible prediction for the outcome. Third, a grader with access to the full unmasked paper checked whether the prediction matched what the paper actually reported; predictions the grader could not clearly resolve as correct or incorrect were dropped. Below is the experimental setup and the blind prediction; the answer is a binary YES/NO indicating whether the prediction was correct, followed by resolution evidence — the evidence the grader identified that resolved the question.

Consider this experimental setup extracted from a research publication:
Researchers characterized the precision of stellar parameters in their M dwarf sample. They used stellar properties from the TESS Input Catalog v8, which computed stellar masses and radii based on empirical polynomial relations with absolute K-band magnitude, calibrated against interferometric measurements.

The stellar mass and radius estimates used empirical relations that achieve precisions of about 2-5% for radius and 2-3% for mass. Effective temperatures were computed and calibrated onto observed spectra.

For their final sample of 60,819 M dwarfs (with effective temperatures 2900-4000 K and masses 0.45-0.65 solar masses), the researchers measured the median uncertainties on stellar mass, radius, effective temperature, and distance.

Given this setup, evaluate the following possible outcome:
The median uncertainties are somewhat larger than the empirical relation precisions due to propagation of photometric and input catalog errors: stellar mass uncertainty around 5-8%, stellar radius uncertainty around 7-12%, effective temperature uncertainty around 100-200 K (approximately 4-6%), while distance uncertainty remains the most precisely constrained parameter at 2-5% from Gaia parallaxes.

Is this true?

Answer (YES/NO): NO